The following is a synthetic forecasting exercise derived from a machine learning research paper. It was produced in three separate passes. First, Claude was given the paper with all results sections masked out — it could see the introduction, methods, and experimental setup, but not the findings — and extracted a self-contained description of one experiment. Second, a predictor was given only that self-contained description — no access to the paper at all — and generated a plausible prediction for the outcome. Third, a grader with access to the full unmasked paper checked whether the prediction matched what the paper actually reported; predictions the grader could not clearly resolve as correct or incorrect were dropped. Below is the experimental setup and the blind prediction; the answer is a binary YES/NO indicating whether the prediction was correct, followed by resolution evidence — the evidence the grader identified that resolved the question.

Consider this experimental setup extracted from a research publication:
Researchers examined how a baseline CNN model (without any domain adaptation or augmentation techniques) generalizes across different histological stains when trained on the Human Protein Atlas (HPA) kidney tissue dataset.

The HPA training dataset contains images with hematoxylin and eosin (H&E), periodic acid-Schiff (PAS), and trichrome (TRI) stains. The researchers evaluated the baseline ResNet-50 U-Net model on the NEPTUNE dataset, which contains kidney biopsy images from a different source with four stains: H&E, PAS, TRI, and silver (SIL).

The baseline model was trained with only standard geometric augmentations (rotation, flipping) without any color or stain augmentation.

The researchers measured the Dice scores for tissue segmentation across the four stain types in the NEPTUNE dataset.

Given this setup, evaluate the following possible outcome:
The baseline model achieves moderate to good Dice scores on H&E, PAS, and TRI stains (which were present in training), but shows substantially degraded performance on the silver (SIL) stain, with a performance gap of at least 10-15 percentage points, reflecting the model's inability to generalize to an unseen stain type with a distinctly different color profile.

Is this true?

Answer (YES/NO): NO